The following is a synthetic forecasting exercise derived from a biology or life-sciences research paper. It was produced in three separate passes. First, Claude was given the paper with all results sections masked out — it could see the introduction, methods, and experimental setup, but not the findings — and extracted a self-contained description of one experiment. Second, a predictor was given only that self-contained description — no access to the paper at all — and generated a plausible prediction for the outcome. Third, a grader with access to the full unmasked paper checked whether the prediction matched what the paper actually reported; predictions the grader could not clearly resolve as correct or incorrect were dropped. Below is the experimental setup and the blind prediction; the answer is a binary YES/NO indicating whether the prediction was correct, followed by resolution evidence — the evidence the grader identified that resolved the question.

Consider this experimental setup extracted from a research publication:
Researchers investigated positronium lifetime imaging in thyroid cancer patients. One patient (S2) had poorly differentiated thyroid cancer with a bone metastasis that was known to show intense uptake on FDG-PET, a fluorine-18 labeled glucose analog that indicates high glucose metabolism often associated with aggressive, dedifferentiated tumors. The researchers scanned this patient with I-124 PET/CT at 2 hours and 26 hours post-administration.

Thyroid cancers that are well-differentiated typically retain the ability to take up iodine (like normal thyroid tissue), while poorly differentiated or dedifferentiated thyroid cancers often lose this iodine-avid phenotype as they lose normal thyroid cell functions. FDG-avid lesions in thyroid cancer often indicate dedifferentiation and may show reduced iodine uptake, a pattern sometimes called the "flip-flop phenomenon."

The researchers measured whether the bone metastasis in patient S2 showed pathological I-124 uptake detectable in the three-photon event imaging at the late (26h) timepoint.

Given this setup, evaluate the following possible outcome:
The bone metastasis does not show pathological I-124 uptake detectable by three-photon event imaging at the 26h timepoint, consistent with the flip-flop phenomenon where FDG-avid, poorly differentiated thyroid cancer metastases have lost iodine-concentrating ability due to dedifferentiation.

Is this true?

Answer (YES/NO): YES